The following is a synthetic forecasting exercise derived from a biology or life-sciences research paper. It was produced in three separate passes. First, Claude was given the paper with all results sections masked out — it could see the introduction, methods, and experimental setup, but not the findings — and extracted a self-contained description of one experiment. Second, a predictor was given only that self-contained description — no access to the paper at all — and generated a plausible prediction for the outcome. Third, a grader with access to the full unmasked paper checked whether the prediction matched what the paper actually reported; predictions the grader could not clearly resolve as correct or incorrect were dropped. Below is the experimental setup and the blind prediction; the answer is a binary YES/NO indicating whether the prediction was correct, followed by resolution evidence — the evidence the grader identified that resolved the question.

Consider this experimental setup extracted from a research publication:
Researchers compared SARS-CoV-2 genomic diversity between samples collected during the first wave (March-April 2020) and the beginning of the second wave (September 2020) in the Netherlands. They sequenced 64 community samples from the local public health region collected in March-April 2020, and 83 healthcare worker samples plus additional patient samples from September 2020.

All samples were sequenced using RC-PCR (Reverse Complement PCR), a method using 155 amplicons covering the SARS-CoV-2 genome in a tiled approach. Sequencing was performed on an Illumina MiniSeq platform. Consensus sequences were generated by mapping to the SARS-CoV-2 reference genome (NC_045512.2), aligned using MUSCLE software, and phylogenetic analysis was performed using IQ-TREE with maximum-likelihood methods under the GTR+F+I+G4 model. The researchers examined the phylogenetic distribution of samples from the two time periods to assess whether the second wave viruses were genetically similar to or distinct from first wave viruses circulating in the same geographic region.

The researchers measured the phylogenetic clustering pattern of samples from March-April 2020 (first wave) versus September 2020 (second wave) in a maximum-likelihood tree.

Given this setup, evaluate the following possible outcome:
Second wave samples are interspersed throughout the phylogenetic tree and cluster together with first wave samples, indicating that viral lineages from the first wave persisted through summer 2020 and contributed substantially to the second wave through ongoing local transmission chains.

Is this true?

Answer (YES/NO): NO